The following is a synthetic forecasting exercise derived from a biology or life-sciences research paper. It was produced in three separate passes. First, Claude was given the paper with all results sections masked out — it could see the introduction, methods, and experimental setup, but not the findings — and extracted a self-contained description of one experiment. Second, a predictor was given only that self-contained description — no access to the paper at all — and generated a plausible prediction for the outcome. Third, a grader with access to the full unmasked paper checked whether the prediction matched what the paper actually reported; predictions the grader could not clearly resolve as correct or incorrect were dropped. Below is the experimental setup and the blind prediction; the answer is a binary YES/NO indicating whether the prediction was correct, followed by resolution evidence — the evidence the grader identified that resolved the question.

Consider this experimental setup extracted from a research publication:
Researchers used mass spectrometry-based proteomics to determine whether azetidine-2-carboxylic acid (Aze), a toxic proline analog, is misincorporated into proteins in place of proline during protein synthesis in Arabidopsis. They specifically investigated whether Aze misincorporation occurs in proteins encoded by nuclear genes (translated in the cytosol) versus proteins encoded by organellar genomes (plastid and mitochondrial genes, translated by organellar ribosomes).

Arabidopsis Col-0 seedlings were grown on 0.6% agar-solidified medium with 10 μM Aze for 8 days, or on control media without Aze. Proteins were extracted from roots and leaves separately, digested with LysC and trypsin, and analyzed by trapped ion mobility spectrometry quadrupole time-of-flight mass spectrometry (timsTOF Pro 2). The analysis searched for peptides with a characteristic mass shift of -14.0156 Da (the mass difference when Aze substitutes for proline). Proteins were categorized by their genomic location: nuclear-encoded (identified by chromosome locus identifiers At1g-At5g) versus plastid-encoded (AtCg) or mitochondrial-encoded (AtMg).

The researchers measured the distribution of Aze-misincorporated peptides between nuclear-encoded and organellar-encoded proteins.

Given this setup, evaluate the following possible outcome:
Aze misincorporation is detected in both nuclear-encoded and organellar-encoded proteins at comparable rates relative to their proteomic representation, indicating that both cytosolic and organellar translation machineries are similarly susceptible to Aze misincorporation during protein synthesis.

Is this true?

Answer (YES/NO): NO